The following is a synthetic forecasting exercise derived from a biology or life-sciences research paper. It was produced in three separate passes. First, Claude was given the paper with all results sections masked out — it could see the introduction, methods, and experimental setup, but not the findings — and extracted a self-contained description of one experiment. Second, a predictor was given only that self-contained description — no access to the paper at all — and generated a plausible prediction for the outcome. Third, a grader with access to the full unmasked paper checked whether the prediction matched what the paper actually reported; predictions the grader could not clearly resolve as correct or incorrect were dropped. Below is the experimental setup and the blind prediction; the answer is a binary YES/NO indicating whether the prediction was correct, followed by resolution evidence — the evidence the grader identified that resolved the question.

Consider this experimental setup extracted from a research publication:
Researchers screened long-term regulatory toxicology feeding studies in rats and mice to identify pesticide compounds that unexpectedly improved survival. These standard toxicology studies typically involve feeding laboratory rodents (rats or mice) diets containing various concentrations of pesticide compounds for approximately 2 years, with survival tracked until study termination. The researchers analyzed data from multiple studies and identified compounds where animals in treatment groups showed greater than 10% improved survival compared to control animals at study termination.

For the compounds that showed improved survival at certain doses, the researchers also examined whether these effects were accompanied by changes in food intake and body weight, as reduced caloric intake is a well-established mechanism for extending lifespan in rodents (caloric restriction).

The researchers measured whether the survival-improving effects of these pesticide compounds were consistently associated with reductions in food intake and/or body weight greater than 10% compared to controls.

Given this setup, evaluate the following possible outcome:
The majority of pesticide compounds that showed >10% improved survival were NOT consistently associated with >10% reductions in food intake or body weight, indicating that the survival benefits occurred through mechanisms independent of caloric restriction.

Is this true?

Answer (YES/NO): YES